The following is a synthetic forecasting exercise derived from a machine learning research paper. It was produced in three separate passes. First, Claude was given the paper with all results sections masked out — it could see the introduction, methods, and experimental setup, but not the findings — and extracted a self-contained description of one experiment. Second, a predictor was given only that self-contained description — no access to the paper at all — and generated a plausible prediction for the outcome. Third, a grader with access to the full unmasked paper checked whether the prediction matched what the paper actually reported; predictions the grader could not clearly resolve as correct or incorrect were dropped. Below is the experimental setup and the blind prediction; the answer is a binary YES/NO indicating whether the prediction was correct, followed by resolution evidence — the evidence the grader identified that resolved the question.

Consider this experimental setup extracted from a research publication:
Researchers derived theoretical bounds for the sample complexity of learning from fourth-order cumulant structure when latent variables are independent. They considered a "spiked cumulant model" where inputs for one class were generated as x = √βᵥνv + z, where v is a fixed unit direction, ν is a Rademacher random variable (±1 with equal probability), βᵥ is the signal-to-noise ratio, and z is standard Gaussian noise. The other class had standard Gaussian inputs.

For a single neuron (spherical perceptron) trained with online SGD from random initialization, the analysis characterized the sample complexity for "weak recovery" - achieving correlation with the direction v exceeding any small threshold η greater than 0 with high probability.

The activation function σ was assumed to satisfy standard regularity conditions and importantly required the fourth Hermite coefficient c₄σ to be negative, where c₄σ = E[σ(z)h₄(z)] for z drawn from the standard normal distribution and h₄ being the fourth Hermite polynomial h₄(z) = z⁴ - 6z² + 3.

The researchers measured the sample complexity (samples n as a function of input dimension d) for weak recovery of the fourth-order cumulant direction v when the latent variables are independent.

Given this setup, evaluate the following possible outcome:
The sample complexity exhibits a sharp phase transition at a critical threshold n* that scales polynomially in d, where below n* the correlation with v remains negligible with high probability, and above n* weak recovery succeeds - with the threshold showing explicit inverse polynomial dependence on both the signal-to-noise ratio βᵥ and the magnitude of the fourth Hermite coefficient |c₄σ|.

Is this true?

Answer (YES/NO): NO